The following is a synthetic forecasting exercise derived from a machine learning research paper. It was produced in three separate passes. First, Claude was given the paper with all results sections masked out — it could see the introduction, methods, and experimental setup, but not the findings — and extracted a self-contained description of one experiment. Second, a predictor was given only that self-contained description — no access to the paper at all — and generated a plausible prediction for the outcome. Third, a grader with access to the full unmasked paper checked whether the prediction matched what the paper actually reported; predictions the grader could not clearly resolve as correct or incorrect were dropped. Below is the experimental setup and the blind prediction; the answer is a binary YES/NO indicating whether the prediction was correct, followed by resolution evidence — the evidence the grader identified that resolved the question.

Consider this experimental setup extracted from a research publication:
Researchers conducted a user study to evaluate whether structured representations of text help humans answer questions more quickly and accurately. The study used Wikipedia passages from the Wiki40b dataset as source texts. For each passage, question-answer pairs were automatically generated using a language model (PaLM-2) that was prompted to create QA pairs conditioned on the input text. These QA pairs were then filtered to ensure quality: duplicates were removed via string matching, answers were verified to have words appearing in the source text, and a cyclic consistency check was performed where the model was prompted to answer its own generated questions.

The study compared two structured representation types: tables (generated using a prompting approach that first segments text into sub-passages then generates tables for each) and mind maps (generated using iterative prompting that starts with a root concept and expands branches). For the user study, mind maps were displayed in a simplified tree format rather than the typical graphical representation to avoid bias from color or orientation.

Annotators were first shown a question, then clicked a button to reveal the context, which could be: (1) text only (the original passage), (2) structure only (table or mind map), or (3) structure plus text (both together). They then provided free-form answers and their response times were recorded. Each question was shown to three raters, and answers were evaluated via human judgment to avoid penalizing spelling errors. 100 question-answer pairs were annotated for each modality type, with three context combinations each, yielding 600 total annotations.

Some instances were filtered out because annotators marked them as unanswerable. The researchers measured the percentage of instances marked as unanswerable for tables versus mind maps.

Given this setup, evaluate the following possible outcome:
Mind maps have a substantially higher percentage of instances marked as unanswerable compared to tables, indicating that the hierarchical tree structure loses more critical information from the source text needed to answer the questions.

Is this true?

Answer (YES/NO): NO